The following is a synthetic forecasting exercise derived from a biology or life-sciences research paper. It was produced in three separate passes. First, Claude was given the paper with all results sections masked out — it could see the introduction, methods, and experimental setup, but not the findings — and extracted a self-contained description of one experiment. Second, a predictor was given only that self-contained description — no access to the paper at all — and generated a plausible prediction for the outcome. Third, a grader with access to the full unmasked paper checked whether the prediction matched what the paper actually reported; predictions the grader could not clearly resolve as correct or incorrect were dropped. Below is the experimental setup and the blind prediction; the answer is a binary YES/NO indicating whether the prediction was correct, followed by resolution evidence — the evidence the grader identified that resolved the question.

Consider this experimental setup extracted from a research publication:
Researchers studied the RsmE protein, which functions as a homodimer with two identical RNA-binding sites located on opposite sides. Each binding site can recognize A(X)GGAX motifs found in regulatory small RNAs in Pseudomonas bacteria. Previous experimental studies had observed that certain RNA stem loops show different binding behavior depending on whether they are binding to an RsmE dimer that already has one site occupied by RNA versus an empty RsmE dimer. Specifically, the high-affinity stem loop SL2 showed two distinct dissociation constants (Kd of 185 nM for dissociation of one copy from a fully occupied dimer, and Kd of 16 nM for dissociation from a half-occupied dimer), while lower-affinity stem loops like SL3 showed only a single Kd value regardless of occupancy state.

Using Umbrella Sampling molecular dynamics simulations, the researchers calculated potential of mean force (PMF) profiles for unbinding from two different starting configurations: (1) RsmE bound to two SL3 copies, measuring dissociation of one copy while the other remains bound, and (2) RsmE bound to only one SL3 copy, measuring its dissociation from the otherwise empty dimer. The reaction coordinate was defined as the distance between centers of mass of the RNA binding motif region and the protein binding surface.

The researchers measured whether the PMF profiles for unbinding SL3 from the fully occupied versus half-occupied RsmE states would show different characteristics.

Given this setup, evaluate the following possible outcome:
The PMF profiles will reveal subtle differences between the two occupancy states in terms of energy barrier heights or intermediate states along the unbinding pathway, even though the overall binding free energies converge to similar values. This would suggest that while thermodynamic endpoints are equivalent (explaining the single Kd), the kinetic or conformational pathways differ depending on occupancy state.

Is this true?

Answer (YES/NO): NO